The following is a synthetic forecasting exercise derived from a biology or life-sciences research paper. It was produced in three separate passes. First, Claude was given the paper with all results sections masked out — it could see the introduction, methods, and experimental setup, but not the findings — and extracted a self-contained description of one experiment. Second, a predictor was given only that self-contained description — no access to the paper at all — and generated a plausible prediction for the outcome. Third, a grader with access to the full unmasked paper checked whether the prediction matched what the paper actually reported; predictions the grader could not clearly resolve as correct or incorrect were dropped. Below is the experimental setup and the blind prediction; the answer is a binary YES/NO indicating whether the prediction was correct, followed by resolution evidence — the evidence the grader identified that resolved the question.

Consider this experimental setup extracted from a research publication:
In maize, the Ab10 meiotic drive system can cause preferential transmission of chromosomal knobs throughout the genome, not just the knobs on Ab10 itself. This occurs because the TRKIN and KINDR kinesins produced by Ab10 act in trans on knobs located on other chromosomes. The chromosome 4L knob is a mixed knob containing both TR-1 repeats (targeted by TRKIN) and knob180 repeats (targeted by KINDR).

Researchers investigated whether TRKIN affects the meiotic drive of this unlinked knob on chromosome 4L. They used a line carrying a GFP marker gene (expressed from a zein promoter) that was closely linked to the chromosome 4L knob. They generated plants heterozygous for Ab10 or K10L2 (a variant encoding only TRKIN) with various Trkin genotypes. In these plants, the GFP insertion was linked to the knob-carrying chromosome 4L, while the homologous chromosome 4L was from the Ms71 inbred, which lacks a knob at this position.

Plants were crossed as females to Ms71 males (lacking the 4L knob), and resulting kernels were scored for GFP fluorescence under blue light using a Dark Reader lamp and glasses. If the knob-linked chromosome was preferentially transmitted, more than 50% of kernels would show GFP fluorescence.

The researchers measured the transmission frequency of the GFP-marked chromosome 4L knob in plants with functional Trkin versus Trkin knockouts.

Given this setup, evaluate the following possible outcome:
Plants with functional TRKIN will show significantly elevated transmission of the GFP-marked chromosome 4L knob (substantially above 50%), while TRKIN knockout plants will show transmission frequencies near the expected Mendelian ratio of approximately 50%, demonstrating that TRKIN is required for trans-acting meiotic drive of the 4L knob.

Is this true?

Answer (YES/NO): NO